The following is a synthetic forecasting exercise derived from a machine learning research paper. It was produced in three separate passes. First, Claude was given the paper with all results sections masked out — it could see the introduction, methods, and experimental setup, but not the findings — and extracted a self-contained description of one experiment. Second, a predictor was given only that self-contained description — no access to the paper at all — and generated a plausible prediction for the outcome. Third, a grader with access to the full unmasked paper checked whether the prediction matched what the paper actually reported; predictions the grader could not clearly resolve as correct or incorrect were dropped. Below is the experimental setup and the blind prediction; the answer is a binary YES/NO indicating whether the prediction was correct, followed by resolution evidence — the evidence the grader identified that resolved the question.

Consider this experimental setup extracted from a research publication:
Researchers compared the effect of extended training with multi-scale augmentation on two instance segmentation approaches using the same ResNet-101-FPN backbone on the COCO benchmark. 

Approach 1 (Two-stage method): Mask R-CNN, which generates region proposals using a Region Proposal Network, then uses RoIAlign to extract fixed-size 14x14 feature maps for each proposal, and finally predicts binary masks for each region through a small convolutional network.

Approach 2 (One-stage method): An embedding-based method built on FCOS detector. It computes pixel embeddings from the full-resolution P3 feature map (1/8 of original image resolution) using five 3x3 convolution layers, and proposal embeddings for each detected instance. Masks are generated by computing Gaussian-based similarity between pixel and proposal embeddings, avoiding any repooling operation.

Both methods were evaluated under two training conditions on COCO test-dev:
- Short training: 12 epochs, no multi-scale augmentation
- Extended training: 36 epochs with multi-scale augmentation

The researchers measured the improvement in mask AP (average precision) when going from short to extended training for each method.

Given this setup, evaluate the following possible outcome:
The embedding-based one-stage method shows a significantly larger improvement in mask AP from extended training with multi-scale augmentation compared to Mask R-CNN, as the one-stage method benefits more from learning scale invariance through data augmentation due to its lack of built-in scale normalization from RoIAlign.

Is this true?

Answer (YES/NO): NO